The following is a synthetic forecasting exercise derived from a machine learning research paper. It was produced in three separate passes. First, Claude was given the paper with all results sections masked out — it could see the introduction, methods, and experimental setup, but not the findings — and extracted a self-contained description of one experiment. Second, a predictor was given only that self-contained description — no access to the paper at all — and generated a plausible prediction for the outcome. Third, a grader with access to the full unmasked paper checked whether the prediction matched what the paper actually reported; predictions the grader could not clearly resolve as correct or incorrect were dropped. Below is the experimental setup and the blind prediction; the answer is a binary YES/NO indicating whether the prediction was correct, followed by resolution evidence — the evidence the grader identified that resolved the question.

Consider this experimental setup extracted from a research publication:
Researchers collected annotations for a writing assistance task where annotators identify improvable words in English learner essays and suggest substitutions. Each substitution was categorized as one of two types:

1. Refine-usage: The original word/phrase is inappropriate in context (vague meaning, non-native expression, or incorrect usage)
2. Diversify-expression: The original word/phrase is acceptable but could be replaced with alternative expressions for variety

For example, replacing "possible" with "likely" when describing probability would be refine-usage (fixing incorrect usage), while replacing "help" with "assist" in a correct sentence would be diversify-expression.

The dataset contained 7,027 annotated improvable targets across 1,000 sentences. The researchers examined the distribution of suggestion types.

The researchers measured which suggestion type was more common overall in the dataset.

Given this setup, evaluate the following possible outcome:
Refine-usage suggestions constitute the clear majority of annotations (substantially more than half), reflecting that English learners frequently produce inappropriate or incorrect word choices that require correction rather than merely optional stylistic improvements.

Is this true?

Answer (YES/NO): YES